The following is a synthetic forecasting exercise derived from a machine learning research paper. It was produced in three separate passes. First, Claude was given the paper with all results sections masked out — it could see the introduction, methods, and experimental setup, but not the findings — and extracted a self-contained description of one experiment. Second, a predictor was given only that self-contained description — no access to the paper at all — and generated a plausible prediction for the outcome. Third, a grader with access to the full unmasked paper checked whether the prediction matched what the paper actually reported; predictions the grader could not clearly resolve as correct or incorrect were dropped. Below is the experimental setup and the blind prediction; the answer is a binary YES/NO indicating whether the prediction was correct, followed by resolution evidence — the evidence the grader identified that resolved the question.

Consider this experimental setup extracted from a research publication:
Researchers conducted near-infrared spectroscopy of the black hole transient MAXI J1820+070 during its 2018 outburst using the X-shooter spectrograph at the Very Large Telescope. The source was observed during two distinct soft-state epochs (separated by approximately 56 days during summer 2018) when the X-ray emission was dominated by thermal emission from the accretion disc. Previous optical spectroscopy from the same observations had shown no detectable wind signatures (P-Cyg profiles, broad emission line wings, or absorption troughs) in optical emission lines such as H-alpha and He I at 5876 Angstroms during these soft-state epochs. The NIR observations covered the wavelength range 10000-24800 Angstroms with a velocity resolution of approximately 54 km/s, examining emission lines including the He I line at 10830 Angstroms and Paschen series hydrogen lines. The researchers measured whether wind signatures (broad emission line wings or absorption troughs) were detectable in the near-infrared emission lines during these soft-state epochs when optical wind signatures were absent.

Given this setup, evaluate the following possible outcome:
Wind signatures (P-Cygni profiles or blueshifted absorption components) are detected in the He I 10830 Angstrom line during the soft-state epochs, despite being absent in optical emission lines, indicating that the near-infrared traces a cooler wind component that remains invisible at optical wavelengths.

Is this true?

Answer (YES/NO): NO